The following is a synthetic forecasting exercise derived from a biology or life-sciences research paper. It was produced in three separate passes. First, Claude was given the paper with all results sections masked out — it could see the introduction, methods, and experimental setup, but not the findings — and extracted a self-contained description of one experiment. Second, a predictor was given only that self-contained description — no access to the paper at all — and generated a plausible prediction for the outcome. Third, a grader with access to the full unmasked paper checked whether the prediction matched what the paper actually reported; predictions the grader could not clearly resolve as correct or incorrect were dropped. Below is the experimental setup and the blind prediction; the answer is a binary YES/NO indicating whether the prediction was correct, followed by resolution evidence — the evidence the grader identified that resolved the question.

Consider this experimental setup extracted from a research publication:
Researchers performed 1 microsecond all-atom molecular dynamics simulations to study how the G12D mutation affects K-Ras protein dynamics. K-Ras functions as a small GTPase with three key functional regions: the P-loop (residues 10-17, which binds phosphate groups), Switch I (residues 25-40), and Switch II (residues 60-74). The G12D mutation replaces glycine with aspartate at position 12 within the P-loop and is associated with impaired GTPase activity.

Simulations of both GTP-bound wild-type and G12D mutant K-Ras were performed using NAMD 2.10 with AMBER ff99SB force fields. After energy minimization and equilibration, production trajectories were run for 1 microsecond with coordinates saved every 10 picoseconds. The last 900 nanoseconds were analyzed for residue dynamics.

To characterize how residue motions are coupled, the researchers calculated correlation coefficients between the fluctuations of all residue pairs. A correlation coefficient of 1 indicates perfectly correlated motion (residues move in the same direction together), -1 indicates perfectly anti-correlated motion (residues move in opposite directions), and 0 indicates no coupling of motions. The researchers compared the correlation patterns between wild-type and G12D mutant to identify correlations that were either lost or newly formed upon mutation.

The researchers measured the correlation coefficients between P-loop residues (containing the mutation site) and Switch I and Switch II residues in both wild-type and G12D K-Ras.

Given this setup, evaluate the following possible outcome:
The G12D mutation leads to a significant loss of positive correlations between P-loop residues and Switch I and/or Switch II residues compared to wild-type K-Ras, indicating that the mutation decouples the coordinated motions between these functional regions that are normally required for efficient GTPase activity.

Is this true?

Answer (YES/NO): NO